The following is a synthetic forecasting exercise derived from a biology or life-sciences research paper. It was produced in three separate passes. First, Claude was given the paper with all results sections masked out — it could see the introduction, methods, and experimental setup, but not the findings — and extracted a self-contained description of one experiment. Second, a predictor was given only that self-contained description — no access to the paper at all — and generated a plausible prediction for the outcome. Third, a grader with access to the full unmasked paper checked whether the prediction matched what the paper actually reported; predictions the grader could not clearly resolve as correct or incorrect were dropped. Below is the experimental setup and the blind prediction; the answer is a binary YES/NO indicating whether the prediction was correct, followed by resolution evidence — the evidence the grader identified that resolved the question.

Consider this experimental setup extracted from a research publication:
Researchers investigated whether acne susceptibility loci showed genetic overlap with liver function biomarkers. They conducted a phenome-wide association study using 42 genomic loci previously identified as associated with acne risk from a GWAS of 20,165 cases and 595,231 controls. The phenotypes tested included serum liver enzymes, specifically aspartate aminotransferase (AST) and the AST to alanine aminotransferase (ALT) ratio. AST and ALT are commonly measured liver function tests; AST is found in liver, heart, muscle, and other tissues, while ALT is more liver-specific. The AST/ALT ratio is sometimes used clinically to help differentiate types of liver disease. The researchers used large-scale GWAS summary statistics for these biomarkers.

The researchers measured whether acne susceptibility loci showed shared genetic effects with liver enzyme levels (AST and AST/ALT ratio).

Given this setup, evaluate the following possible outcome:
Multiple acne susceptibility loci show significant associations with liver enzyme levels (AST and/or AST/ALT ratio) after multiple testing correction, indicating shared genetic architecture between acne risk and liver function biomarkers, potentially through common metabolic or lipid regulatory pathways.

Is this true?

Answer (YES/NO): YES